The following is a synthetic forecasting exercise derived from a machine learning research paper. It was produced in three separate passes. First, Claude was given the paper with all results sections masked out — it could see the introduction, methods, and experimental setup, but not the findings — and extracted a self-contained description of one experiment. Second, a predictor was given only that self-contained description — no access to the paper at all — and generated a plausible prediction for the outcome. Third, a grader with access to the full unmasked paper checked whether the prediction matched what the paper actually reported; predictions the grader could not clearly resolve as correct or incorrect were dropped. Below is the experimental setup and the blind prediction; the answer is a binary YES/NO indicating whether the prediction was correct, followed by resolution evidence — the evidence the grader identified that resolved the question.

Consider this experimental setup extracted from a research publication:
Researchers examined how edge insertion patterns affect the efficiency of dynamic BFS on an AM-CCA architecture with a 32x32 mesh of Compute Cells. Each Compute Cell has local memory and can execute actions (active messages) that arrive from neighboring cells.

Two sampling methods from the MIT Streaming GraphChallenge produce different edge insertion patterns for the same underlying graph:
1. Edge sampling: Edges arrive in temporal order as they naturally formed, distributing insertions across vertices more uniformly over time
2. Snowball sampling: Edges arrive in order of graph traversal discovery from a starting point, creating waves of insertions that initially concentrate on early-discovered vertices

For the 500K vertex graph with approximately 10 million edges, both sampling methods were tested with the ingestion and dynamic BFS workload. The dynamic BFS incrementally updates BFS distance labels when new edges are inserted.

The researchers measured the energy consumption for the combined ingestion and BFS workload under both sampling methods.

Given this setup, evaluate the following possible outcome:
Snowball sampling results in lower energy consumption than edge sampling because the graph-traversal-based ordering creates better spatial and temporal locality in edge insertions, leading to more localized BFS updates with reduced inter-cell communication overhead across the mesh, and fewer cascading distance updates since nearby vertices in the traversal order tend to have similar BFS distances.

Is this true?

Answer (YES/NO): YES